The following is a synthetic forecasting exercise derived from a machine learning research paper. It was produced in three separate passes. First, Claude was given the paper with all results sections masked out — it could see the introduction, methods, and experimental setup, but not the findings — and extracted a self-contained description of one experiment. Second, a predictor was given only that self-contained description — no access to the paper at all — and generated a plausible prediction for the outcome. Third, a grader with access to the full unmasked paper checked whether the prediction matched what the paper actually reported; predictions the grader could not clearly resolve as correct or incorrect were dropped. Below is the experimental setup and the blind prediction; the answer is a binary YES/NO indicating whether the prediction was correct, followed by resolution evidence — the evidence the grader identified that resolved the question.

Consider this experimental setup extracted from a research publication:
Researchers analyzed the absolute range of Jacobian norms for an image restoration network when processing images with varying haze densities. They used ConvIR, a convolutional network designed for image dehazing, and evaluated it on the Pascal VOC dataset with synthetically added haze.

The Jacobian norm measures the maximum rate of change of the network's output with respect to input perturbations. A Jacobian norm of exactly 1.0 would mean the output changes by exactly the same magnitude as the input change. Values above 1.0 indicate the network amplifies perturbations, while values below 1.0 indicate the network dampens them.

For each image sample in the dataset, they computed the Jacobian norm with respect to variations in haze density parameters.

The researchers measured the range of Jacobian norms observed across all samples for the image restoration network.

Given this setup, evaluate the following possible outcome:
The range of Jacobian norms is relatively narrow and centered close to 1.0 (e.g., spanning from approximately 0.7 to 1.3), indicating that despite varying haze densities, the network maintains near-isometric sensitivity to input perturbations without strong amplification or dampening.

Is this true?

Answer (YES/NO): NO